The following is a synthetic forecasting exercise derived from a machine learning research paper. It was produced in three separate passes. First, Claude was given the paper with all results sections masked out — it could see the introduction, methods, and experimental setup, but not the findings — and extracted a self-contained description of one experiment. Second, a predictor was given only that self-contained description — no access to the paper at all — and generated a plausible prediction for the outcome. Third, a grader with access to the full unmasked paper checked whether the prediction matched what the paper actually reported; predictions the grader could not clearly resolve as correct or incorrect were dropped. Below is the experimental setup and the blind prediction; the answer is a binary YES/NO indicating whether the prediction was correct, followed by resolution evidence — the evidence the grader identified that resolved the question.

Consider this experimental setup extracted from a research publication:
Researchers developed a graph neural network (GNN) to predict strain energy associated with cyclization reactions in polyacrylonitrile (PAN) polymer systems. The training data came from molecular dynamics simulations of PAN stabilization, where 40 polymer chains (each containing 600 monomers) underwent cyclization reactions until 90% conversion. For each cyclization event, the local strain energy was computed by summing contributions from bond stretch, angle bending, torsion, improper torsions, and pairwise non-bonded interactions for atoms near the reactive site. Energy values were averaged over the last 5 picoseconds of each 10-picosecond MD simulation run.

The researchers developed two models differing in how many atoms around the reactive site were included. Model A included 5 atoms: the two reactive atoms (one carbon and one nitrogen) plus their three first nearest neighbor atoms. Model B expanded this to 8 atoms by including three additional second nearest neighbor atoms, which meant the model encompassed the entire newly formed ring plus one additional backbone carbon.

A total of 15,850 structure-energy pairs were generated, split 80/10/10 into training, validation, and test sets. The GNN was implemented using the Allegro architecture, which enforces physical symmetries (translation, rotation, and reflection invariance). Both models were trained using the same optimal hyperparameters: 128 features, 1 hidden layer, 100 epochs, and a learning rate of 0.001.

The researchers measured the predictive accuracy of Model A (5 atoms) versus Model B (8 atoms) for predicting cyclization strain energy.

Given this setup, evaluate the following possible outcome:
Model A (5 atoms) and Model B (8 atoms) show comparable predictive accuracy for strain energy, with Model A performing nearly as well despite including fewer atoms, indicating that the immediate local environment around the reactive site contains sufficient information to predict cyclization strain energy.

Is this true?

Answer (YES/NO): NO